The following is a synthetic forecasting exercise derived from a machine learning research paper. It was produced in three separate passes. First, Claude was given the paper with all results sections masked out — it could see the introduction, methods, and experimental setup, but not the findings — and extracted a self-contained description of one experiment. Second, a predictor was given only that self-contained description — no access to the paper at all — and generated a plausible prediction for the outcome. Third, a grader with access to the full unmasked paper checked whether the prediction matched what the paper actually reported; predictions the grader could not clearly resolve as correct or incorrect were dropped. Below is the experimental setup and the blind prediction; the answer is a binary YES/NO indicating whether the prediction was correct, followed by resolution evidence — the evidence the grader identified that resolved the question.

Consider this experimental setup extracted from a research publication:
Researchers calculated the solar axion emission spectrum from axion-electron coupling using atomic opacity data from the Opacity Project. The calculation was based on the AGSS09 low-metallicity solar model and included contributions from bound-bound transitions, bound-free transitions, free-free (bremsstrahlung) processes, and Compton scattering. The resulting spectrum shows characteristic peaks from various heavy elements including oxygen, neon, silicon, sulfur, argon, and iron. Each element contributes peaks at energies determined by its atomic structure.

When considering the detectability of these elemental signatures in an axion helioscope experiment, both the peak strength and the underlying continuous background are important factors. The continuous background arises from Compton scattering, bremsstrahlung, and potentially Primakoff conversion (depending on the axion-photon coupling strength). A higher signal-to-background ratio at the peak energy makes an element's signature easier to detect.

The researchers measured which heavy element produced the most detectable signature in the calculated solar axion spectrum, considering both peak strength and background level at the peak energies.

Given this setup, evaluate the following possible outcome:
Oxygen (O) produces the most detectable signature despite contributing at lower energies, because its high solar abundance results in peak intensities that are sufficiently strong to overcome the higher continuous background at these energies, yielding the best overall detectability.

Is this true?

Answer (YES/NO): NO